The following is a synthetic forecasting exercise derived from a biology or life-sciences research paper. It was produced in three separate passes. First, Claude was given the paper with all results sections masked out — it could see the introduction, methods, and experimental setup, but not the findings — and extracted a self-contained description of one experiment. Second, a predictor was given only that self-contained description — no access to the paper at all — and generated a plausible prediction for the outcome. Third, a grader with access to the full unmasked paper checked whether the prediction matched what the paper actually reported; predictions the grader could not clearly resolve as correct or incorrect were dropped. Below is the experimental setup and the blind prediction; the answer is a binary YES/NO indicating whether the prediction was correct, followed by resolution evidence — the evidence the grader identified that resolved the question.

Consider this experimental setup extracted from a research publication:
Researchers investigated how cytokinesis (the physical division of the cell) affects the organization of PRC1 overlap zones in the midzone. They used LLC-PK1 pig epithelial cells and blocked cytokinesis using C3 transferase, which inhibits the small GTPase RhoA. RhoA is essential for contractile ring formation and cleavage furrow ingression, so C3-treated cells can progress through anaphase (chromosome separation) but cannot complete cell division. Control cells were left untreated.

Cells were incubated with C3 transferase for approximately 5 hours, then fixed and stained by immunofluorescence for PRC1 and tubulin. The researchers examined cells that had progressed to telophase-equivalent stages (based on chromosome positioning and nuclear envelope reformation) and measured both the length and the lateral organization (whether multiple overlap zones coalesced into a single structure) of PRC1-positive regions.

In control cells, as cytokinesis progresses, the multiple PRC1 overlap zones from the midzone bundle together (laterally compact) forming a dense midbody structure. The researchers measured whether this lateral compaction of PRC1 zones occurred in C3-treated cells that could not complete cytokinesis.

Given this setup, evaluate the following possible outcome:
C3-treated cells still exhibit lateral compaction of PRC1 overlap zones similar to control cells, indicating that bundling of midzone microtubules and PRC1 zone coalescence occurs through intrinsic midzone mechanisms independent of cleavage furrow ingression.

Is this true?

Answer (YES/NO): NO